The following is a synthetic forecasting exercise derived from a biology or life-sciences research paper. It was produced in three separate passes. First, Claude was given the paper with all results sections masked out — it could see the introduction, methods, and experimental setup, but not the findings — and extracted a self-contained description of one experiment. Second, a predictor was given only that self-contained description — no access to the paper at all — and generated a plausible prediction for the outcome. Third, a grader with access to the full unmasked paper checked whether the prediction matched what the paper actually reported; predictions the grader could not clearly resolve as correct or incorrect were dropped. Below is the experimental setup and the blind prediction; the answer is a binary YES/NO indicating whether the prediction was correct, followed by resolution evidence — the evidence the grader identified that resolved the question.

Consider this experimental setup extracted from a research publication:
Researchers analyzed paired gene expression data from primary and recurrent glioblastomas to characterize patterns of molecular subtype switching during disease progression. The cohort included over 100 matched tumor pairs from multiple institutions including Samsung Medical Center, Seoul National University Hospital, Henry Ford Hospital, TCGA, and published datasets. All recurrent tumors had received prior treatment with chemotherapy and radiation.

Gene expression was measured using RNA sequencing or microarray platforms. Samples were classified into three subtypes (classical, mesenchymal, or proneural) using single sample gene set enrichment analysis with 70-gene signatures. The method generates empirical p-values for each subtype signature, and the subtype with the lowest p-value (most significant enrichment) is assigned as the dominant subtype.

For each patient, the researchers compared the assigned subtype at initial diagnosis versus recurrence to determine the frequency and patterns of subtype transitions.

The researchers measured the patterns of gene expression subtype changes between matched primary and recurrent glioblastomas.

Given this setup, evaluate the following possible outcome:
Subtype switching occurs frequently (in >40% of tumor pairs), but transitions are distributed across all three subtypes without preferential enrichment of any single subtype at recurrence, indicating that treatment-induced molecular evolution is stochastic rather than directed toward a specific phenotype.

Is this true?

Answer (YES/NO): NO